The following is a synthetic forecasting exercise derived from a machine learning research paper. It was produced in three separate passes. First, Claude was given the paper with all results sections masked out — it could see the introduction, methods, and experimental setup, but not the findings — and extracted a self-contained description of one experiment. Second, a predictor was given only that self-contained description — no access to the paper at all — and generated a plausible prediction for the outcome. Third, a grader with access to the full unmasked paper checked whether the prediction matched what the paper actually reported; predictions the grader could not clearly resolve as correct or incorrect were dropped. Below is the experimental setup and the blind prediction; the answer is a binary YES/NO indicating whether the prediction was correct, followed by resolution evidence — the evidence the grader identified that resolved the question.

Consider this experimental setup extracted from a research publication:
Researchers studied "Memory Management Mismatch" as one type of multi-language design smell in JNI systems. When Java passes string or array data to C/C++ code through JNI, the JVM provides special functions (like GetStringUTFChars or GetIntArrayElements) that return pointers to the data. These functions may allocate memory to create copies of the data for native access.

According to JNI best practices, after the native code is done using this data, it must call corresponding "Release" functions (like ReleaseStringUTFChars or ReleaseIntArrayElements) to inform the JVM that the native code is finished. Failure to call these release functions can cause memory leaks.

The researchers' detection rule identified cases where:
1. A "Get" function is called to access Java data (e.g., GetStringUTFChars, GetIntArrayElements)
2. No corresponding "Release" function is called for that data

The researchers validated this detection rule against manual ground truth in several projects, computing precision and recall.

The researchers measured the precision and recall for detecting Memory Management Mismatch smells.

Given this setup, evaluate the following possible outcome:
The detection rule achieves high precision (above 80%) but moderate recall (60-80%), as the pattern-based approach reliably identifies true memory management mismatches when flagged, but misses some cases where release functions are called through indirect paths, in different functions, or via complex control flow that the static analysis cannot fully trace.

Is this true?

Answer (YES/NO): YES